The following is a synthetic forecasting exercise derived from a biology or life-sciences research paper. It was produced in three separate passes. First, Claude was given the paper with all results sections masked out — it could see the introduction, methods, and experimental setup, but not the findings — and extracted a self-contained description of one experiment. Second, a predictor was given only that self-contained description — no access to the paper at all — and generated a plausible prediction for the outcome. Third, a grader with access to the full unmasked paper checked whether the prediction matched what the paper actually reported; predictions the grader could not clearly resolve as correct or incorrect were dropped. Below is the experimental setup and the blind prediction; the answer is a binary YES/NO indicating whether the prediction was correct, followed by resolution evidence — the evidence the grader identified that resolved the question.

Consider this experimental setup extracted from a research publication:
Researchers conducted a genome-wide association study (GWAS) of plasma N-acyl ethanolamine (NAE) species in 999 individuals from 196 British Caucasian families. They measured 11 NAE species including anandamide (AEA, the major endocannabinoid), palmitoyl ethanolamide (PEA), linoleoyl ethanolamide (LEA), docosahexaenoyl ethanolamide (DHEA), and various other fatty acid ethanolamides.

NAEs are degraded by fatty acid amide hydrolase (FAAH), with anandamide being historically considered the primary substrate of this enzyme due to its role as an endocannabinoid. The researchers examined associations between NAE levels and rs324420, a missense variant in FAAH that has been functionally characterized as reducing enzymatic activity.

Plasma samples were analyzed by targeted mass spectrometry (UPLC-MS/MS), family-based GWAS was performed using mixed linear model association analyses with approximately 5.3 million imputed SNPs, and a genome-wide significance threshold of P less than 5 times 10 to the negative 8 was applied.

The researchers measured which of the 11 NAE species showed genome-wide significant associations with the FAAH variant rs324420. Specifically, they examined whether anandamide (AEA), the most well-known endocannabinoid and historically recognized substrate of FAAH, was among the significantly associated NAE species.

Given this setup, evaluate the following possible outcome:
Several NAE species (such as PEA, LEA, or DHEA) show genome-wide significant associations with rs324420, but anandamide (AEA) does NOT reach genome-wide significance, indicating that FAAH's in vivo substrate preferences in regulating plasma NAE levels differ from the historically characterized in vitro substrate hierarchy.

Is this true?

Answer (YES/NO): YES